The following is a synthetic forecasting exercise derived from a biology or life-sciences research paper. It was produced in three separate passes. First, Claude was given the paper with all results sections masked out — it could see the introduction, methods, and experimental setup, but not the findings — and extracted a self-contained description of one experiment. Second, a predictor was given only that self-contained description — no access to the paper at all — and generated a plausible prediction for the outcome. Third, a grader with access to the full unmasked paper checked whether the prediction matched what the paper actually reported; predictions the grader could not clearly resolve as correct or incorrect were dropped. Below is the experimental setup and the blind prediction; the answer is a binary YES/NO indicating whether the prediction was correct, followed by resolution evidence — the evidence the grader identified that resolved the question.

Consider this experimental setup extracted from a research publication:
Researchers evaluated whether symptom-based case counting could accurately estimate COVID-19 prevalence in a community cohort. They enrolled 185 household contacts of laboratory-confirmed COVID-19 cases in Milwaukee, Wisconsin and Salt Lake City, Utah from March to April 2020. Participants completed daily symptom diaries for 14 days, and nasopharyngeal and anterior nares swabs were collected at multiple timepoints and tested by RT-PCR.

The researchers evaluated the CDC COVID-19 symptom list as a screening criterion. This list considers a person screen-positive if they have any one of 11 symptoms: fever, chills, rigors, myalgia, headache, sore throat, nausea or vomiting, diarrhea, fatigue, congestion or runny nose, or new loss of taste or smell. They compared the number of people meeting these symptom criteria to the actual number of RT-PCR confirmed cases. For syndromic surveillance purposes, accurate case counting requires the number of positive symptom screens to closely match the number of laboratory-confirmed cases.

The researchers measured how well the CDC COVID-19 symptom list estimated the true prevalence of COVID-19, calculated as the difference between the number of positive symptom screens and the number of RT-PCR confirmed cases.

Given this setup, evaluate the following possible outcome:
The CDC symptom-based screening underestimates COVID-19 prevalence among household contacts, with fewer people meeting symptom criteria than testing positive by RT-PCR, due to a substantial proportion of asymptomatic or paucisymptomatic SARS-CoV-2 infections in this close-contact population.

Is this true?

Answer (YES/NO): NO